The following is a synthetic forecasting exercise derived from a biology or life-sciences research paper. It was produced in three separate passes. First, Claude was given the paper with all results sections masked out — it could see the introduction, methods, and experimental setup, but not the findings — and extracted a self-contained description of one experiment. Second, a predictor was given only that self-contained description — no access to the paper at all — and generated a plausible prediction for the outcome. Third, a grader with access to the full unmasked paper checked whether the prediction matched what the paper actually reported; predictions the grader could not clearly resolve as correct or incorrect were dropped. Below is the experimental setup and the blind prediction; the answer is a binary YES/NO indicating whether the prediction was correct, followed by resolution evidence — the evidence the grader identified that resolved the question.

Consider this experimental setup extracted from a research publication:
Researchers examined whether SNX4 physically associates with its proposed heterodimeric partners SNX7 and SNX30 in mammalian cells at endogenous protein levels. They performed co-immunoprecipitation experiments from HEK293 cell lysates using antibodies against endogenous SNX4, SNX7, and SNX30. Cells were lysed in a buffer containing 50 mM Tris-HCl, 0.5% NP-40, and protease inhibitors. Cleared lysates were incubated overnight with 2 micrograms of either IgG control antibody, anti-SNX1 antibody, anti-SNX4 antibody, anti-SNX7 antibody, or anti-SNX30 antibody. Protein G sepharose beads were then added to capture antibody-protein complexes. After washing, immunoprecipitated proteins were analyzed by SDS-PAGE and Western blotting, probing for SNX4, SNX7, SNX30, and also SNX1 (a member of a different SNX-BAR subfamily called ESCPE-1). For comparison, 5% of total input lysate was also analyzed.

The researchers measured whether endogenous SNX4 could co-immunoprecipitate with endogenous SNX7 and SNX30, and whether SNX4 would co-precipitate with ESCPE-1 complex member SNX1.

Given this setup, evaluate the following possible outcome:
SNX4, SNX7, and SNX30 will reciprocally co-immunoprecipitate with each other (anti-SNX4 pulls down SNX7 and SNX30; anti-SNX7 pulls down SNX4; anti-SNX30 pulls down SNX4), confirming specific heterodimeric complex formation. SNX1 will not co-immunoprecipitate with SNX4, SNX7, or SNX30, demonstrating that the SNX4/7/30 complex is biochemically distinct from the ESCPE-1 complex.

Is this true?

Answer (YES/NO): YES